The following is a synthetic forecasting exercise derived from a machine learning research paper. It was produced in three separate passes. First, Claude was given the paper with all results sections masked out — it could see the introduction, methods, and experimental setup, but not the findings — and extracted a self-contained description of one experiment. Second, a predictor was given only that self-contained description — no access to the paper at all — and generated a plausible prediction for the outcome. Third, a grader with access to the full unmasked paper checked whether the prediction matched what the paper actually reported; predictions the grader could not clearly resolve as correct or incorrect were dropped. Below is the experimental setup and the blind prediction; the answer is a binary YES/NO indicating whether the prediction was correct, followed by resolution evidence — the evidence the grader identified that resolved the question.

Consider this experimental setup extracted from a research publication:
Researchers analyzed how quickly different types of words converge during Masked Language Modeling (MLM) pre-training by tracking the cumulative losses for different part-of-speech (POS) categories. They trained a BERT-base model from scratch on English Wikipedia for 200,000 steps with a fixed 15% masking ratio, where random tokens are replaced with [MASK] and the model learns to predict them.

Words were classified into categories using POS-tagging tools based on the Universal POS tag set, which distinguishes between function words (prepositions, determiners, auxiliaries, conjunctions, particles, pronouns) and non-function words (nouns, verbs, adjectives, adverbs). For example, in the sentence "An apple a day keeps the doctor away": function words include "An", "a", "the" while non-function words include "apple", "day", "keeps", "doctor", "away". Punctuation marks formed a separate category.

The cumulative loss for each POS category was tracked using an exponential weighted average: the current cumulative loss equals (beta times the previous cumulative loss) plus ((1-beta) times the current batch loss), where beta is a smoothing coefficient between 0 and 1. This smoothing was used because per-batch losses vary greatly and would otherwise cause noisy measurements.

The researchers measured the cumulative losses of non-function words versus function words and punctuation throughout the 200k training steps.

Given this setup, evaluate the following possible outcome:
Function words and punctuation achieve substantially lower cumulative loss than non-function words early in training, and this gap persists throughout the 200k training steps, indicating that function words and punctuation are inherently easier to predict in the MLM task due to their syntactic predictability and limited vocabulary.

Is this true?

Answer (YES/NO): YES